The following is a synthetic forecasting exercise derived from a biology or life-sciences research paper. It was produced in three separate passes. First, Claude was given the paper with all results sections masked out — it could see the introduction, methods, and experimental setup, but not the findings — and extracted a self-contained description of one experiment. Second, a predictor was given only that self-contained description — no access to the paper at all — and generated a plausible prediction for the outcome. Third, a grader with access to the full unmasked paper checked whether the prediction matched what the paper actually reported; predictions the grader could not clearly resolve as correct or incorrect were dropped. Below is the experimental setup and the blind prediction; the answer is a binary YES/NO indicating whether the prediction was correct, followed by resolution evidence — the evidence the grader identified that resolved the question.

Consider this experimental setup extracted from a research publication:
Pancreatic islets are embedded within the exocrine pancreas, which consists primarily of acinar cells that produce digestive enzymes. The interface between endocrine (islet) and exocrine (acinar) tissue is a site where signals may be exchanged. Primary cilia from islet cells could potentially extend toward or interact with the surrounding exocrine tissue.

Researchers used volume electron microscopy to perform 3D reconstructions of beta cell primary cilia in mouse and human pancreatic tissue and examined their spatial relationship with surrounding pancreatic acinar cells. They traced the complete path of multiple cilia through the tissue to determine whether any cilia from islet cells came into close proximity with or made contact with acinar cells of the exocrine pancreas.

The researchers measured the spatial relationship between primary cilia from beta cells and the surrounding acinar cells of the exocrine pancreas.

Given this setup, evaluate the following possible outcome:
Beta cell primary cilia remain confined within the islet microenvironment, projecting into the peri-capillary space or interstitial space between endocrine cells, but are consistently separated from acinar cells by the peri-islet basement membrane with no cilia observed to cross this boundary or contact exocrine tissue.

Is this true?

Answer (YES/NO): NO